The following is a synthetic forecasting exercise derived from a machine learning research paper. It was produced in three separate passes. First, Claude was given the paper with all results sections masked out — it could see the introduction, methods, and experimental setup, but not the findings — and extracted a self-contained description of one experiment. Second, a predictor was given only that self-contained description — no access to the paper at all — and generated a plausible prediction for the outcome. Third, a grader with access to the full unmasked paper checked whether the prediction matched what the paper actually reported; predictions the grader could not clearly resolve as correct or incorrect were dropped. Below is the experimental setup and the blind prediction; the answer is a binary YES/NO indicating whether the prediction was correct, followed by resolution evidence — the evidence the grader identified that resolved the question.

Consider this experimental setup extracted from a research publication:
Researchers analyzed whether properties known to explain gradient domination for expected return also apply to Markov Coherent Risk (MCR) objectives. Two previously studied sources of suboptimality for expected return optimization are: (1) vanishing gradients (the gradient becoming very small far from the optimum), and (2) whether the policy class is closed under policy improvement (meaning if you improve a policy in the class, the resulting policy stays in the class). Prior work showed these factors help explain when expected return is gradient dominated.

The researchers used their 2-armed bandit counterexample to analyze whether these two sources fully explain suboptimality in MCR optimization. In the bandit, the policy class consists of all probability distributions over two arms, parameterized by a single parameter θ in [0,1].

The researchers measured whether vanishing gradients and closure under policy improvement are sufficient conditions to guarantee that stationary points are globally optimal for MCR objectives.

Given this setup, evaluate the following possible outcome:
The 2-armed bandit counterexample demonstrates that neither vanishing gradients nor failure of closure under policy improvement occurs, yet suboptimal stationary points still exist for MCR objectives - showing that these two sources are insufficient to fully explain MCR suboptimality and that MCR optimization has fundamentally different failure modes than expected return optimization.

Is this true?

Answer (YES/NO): NO